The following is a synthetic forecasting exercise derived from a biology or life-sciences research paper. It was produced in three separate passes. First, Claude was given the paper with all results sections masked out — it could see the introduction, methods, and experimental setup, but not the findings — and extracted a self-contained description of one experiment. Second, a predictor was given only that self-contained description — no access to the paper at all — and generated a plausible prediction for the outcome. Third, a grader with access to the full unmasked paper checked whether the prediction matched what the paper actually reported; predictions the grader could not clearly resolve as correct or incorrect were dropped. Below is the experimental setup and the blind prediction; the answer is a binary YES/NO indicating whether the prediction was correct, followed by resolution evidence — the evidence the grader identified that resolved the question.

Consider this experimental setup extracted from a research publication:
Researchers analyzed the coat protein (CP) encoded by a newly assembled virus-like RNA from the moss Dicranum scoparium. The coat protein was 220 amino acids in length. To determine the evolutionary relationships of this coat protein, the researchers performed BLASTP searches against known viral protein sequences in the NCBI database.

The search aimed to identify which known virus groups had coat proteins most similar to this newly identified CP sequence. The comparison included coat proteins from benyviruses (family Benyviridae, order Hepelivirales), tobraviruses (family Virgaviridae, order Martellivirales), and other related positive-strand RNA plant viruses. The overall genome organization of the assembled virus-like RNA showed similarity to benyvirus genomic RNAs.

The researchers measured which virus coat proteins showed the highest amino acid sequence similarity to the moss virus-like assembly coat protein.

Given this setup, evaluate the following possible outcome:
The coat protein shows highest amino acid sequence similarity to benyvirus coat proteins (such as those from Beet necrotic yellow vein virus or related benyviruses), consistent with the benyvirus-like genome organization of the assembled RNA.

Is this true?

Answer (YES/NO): NO